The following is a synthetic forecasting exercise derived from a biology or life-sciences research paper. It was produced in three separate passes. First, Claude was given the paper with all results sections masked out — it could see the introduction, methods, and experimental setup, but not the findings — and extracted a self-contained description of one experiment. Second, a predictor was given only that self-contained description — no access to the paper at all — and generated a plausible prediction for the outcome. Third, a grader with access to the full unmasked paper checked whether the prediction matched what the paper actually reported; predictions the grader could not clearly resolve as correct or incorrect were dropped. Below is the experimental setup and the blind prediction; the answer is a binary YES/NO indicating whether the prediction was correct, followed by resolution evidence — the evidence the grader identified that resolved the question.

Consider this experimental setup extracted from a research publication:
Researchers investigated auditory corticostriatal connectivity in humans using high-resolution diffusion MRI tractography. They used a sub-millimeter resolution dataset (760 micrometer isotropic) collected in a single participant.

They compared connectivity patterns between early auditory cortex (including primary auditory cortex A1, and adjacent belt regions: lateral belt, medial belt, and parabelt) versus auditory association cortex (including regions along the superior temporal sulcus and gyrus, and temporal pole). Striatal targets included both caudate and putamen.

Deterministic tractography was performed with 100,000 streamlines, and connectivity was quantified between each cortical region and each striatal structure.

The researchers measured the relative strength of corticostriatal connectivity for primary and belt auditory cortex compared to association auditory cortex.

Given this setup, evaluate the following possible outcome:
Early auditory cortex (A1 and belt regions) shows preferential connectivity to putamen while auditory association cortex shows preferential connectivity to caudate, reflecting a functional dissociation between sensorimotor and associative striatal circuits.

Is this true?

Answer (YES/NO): NO